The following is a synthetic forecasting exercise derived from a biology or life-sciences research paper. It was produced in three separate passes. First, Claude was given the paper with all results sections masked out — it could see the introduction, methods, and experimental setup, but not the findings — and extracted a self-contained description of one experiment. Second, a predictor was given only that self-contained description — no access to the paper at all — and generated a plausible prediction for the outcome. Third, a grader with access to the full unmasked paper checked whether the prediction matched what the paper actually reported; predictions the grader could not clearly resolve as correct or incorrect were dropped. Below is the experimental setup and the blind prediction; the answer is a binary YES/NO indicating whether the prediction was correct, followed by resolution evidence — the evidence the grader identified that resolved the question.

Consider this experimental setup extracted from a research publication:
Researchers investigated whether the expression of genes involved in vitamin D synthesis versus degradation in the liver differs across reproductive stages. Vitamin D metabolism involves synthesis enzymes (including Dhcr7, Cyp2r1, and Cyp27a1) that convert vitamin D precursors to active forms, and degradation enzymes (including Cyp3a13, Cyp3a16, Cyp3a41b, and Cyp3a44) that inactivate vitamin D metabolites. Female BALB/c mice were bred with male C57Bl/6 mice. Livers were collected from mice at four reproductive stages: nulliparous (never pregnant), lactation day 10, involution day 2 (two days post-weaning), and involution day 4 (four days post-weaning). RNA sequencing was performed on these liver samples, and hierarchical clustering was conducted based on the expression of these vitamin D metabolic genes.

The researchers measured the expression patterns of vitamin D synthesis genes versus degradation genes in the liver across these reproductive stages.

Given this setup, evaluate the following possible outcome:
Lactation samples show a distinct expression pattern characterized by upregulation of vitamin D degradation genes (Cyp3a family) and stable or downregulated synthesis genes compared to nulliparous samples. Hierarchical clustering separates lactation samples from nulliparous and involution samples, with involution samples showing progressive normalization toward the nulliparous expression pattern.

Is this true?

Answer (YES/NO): NO